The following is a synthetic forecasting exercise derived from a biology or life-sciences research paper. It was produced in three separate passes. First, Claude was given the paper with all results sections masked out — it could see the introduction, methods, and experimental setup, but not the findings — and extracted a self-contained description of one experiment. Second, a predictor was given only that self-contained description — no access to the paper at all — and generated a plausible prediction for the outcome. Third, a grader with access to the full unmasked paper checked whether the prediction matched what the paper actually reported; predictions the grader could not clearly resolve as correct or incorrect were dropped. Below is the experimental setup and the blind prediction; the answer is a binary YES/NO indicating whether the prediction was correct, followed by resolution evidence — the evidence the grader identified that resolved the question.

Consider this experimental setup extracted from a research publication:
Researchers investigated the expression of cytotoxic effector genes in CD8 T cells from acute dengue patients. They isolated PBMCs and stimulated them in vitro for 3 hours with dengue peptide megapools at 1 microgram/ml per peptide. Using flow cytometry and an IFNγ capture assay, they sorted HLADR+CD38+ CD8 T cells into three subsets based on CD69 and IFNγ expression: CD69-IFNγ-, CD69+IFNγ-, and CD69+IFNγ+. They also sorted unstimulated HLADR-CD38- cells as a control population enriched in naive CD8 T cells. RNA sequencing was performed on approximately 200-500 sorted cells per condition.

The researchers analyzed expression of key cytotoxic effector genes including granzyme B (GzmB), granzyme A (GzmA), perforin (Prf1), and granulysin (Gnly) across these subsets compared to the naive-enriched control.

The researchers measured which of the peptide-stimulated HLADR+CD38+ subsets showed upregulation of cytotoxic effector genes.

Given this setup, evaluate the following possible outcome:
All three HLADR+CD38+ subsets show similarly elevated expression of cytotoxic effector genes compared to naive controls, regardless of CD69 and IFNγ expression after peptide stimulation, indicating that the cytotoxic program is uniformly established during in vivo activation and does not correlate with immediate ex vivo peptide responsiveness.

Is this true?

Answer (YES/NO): NO